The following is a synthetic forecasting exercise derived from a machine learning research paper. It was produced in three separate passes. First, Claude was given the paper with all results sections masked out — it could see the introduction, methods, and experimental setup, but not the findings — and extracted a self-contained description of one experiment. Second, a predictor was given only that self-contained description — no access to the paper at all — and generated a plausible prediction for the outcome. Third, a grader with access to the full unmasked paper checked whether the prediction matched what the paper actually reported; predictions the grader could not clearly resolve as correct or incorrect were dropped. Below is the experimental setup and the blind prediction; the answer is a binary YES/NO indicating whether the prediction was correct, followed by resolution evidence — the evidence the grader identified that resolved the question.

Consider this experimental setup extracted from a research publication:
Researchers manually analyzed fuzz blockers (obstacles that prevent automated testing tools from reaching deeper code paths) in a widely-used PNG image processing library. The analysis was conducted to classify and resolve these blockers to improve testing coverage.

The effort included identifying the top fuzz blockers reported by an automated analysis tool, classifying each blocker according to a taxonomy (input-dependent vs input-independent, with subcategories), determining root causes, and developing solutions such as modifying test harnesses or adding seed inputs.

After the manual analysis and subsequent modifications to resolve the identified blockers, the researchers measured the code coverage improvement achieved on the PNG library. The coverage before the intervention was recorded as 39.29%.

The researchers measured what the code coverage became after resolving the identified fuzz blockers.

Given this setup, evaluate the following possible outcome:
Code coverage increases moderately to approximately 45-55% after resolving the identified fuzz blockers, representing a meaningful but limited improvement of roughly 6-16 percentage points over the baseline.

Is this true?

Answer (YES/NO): YES